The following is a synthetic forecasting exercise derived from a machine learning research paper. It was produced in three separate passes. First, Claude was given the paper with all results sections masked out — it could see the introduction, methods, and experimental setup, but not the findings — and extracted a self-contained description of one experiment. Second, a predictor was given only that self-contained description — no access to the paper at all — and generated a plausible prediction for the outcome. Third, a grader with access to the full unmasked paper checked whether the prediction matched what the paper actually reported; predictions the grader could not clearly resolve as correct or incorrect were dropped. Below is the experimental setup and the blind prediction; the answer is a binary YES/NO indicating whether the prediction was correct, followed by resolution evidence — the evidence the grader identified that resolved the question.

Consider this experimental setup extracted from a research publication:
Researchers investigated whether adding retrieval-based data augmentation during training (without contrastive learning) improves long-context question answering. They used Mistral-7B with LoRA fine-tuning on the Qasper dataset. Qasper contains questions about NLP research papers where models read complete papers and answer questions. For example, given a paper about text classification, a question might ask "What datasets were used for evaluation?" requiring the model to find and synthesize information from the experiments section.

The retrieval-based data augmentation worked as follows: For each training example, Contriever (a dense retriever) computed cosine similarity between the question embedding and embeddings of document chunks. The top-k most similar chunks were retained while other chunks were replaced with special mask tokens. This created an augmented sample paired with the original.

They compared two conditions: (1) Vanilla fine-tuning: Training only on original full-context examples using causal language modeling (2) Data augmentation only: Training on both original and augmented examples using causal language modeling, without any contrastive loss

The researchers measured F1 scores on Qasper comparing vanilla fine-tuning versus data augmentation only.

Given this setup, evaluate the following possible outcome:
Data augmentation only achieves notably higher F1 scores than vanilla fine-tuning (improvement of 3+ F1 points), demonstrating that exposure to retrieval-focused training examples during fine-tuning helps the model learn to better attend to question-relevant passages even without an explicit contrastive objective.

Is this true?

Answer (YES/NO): YES